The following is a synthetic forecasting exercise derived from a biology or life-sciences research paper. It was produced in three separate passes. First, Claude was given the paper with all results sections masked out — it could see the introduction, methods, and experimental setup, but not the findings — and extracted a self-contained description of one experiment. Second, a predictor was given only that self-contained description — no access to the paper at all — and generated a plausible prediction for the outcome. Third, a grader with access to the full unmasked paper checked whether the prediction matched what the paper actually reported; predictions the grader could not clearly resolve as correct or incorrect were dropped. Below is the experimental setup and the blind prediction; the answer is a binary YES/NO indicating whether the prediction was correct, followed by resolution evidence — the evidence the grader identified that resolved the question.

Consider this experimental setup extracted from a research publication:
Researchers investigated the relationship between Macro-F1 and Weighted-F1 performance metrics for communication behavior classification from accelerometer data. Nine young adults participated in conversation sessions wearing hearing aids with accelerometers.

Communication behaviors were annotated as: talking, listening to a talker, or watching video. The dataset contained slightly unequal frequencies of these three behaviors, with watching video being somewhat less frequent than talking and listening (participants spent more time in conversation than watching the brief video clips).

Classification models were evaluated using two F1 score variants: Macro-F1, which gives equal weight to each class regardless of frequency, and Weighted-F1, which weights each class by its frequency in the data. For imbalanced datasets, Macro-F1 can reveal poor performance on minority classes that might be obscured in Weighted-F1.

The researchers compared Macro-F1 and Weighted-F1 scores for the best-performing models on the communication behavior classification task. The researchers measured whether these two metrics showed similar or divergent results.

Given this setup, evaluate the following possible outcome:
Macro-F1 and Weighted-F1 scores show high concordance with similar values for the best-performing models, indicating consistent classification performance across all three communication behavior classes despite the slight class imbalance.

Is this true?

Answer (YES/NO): NO